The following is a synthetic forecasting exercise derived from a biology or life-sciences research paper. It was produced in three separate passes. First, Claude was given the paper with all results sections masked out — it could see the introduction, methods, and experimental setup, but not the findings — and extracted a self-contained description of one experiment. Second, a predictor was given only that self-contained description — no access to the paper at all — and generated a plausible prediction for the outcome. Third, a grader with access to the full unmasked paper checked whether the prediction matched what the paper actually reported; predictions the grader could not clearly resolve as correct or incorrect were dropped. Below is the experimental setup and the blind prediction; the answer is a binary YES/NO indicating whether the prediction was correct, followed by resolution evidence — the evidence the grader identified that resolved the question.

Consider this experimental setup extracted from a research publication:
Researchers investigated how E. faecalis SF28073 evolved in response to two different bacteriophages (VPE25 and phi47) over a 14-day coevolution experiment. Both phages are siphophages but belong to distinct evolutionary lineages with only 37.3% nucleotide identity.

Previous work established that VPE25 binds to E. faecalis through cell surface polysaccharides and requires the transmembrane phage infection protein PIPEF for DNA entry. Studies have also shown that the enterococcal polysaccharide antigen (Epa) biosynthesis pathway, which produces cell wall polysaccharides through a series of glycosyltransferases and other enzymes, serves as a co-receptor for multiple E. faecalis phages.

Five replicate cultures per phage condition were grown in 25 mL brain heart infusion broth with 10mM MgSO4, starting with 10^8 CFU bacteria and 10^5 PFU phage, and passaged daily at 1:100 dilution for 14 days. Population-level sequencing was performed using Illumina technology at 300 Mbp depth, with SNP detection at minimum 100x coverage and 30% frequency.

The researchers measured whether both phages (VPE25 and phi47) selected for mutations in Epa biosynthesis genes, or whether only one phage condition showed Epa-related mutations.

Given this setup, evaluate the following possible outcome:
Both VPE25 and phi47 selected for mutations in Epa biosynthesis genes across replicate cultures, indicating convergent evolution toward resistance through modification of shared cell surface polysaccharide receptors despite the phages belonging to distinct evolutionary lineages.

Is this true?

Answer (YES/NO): NO